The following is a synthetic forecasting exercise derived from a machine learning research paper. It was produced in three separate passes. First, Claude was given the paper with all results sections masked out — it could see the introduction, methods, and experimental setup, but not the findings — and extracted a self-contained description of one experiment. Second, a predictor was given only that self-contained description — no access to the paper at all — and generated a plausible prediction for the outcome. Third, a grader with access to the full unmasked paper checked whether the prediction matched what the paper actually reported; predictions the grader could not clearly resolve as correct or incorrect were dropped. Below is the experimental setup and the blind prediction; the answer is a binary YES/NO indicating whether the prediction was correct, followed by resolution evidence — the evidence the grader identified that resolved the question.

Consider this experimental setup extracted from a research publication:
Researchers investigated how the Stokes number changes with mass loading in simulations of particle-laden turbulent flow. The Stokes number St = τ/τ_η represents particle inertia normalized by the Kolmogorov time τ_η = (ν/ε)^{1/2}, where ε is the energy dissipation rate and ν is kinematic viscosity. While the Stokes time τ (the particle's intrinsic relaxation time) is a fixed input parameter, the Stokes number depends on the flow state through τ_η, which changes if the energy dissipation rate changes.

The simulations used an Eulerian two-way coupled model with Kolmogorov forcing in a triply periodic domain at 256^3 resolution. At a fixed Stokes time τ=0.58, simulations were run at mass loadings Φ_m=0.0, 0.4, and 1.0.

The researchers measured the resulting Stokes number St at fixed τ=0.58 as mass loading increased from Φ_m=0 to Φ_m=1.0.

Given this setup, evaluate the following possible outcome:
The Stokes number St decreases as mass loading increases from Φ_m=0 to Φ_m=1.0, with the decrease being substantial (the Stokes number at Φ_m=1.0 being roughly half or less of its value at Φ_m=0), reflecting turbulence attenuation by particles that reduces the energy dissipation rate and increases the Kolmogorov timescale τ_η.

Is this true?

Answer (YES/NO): YES